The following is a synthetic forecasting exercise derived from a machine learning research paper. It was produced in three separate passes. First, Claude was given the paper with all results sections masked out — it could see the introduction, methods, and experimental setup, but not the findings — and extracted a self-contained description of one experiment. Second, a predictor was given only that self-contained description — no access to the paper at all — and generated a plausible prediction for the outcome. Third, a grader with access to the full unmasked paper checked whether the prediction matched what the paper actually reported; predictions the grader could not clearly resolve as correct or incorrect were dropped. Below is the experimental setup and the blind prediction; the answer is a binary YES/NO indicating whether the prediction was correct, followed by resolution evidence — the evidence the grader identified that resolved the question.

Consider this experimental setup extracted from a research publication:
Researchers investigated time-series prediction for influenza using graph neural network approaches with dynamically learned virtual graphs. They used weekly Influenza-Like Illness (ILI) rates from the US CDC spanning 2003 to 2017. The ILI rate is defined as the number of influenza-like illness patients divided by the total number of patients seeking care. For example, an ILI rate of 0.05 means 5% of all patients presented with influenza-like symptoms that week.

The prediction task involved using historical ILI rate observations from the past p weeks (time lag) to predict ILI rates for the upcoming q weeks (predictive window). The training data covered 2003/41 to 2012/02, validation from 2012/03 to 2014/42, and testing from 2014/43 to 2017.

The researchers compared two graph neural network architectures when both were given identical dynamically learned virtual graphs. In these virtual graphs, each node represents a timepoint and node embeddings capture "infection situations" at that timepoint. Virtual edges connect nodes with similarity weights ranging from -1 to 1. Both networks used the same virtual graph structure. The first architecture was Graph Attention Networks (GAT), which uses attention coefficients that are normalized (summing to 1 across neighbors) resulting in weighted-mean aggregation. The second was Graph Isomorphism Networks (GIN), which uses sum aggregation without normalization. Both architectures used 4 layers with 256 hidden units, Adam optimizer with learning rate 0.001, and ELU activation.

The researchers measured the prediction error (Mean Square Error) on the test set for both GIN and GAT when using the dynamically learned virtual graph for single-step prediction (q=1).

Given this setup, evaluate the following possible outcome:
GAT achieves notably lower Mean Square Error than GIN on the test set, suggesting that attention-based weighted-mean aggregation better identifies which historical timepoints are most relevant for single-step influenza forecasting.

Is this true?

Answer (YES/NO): NO